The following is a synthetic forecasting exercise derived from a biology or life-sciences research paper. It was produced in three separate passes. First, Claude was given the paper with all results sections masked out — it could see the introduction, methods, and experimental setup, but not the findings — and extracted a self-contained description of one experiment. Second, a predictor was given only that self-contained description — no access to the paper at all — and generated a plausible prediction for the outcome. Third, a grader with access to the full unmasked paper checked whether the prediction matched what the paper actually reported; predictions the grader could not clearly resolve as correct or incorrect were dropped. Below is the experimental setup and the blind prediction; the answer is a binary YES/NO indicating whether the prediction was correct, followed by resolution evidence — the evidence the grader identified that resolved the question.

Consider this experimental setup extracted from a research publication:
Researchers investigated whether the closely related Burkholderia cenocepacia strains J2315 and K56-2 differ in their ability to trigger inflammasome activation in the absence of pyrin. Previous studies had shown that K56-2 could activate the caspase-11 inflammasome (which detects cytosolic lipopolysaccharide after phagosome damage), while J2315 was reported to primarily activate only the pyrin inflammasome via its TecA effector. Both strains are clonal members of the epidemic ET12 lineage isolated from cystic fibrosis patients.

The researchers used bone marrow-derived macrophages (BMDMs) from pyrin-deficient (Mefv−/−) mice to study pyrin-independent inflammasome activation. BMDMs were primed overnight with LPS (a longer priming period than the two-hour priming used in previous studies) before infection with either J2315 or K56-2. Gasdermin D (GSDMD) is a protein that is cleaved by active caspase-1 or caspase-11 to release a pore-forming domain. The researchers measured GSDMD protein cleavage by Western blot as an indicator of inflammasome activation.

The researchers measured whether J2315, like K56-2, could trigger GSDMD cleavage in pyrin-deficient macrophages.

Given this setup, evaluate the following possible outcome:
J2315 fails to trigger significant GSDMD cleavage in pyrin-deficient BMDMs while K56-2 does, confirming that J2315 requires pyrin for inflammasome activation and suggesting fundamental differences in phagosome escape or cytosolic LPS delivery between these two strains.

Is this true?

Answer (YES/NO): NO